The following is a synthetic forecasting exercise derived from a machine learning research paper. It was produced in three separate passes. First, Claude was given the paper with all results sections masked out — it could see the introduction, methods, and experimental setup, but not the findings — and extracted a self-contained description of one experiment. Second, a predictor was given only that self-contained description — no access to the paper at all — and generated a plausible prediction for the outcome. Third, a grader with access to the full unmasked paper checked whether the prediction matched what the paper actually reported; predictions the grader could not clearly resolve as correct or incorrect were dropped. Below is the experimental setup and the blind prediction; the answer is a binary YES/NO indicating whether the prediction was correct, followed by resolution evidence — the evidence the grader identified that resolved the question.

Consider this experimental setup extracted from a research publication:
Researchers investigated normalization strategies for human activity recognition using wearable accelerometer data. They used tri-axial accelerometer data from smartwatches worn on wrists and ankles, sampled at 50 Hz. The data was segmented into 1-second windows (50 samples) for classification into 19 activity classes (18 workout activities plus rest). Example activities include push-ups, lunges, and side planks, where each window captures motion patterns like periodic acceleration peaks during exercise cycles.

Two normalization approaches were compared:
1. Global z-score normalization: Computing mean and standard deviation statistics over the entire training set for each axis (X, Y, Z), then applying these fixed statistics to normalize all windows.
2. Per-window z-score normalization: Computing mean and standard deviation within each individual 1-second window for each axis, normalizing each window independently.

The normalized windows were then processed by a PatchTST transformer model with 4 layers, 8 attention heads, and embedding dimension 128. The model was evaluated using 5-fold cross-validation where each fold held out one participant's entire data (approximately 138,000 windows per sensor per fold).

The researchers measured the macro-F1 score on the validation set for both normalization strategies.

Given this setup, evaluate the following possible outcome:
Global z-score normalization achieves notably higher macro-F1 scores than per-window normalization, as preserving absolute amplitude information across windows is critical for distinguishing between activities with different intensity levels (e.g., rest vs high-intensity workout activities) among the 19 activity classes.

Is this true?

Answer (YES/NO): NO